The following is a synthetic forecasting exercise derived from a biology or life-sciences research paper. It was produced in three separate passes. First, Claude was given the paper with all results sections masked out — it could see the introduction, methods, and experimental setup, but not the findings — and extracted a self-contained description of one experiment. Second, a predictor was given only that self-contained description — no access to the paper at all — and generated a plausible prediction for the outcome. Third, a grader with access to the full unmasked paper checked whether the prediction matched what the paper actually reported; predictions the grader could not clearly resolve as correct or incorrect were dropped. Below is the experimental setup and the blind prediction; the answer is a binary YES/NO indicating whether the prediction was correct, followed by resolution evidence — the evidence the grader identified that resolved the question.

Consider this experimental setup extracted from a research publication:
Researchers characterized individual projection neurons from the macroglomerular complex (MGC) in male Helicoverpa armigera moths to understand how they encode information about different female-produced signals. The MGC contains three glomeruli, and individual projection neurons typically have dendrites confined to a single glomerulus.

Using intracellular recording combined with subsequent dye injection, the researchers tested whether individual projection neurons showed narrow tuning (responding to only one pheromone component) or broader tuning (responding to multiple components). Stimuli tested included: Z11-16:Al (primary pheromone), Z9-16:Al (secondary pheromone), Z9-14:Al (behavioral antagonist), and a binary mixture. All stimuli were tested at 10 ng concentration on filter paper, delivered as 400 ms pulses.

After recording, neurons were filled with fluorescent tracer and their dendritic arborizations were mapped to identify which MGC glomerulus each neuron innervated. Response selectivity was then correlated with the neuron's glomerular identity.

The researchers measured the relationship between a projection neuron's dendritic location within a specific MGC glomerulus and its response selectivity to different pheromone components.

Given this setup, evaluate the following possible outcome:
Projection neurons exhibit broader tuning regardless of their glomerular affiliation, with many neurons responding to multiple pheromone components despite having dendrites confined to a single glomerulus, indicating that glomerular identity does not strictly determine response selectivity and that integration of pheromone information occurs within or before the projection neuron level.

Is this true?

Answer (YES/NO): NO